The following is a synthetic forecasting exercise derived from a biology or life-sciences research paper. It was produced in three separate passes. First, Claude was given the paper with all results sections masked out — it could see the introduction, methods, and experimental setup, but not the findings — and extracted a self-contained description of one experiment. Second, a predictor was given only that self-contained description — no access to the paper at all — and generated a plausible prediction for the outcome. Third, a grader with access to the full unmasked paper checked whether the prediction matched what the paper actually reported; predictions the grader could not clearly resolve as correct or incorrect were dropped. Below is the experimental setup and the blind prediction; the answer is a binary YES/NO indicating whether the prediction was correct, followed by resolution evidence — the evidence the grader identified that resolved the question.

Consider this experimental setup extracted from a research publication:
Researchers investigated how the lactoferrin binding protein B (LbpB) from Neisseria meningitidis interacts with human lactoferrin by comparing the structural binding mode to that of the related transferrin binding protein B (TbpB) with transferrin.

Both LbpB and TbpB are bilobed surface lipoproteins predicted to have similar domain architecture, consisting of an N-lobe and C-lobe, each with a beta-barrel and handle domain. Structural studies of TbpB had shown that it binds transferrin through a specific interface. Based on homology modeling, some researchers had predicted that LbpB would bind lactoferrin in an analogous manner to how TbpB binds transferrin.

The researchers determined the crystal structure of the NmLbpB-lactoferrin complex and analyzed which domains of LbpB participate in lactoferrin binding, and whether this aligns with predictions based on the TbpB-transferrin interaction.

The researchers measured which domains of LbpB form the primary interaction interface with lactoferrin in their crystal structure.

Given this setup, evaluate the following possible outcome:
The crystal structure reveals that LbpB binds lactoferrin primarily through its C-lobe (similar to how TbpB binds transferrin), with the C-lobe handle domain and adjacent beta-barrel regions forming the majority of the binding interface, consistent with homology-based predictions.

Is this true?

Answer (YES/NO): NO